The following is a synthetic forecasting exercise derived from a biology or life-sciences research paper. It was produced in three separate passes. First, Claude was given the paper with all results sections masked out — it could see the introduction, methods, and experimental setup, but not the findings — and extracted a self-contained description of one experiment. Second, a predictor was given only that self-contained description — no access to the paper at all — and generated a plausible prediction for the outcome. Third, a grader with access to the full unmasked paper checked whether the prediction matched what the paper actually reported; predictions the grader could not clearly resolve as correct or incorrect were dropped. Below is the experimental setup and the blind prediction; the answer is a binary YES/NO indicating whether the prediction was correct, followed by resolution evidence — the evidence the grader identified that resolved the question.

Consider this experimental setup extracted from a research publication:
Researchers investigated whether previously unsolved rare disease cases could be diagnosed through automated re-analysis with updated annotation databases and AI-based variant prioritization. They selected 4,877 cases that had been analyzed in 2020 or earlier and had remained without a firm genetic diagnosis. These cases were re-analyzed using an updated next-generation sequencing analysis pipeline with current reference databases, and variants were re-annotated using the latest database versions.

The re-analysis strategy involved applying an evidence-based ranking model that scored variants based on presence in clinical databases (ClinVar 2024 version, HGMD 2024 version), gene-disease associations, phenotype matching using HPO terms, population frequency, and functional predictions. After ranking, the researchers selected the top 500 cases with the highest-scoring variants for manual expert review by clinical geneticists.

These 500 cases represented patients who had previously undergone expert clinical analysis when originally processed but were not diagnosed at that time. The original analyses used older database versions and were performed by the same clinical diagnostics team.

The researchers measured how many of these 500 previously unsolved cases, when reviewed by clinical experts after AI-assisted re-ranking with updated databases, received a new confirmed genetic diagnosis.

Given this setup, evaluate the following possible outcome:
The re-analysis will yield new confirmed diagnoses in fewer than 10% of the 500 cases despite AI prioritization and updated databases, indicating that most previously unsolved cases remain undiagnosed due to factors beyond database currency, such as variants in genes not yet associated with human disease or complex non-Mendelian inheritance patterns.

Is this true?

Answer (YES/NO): YES